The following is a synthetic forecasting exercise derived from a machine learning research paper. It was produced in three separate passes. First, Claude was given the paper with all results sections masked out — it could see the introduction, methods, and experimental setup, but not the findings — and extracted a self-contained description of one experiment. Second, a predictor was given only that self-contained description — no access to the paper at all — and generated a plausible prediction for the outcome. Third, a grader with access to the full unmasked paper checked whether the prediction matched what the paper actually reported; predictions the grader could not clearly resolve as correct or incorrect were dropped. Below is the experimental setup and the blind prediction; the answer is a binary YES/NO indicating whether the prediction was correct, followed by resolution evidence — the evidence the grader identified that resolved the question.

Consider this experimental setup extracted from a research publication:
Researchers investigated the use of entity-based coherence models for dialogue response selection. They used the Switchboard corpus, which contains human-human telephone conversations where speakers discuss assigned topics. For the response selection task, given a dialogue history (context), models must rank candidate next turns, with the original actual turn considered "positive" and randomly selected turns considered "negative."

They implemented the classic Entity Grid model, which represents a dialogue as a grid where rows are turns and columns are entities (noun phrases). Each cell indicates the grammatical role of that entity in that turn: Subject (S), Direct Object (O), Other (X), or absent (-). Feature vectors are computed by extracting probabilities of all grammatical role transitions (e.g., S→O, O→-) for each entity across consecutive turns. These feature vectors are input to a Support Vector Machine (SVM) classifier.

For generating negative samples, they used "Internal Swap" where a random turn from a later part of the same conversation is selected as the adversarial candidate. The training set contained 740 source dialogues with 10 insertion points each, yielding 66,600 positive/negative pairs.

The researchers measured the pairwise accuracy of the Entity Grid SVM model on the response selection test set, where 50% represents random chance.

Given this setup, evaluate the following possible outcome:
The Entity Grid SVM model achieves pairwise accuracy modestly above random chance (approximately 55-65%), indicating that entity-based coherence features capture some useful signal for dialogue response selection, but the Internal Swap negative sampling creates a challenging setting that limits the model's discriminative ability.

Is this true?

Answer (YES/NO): NO